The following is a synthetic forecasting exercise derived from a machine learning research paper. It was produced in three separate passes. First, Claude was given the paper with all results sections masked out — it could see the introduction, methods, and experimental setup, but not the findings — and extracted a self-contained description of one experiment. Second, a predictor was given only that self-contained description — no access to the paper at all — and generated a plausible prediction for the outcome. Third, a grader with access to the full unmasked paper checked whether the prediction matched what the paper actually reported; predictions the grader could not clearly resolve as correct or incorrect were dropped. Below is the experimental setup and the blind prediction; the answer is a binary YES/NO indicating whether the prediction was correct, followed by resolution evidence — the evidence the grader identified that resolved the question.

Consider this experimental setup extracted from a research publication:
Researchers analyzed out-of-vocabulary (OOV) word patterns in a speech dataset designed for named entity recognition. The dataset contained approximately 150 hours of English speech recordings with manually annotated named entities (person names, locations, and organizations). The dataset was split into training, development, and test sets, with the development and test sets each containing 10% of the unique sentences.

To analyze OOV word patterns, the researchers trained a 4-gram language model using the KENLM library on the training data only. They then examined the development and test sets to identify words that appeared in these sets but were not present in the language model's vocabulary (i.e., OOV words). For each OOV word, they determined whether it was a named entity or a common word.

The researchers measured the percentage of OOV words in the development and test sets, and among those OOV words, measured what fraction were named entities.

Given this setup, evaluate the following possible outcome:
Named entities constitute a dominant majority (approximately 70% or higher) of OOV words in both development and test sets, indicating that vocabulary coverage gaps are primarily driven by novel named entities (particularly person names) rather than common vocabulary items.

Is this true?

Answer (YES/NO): NO